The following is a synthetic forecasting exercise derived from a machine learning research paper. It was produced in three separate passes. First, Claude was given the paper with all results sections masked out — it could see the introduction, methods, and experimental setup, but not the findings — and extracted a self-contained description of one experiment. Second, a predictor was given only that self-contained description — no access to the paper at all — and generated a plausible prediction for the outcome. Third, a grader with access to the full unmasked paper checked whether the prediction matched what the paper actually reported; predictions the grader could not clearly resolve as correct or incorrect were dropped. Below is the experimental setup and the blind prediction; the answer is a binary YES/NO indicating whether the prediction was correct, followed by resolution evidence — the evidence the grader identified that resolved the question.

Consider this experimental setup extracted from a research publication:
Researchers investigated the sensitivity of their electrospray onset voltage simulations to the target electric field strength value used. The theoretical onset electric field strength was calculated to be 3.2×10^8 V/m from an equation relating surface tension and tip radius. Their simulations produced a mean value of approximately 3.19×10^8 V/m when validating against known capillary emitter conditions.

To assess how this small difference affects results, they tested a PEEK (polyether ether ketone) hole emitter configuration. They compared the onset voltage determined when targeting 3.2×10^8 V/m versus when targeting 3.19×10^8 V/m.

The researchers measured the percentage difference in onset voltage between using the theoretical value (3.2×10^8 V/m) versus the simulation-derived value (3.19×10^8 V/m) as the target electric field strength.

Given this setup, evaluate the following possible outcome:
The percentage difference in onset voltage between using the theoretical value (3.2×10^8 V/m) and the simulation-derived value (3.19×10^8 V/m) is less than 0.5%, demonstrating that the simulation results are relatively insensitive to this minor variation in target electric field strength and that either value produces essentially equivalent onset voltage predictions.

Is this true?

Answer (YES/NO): NO